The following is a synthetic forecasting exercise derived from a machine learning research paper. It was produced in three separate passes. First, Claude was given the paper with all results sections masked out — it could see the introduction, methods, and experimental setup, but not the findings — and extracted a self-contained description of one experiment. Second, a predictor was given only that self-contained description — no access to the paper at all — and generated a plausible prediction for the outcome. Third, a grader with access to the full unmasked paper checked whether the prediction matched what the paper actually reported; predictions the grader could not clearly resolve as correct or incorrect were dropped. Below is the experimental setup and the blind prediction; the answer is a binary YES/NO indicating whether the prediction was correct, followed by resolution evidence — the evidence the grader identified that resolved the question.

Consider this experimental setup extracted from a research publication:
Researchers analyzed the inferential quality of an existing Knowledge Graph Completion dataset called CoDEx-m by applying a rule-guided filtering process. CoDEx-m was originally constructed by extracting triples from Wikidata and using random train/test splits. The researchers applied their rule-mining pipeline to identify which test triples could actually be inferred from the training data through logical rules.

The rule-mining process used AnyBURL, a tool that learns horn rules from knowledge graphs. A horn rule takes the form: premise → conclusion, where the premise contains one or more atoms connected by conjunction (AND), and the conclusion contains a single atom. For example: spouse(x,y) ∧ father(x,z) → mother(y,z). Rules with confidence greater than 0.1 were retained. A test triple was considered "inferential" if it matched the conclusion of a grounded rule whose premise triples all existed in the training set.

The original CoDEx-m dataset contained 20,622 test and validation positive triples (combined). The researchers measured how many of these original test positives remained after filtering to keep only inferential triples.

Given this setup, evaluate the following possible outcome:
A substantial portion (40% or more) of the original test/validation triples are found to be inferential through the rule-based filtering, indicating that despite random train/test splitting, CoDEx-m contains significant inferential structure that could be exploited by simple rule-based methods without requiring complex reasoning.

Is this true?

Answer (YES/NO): NO